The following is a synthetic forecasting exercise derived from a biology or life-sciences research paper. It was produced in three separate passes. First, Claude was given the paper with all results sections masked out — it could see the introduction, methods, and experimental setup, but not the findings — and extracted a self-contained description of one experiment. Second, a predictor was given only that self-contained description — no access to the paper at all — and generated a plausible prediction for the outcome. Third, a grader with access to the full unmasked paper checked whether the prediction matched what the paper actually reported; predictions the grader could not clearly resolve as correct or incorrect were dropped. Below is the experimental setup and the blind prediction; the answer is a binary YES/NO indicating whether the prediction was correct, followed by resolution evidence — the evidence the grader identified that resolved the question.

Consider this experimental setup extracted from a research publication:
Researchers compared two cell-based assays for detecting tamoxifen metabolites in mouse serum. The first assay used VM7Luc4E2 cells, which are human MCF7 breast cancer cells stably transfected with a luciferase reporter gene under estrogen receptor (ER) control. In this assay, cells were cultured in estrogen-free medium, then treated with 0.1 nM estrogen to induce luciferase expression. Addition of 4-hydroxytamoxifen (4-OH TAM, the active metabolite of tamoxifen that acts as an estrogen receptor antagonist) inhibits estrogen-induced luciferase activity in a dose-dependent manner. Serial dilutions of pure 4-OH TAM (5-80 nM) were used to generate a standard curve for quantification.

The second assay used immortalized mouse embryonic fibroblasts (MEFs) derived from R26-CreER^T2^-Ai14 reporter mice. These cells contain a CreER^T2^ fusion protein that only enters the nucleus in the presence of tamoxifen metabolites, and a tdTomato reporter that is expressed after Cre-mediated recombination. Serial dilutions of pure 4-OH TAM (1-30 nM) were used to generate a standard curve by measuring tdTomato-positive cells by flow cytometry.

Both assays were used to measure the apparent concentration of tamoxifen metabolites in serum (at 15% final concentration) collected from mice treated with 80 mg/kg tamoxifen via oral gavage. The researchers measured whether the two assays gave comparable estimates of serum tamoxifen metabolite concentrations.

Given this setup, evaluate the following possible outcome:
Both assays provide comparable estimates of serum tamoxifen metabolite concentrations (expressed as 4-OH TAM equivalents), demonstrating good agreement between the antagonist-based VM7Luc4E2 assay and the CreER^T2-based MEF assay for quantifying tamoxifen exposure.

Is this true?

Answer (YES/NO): YES